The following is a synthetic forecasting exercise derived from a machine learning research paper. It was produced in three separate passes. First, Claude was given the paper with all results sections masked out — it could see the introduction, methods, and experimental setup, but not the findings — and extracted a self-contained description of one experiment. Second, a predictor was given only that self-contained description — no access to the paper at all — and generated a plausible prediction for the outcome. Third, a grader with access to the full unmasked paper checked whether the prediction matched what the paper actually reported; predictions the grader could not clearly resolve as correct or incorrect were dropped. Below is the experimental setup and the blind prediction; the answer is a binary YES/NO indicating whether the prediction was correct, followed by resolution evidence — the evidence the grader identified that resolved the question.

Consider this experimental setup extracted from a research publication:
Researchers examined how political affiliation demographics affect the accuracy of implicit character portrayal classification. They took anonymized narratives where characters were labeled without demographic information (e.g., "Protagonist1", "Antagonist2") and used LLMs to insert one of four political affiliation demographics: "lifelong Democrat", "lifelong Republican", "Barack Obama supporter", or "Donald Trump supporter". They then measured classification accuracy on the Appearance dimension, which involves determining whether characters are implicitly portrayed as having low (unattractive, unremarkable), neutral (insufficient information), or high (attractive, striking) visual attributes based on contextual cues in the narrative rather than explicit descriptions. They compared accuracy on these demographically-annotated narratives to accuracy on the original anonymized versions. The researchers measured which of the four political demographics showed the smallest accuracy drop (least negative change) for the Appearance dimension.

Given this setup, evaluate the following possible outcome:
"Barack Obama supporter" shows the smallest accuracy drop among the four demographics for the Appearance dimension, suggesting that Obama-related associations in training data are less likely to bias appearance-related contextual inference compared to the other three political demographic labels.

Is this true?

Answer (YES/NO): NO